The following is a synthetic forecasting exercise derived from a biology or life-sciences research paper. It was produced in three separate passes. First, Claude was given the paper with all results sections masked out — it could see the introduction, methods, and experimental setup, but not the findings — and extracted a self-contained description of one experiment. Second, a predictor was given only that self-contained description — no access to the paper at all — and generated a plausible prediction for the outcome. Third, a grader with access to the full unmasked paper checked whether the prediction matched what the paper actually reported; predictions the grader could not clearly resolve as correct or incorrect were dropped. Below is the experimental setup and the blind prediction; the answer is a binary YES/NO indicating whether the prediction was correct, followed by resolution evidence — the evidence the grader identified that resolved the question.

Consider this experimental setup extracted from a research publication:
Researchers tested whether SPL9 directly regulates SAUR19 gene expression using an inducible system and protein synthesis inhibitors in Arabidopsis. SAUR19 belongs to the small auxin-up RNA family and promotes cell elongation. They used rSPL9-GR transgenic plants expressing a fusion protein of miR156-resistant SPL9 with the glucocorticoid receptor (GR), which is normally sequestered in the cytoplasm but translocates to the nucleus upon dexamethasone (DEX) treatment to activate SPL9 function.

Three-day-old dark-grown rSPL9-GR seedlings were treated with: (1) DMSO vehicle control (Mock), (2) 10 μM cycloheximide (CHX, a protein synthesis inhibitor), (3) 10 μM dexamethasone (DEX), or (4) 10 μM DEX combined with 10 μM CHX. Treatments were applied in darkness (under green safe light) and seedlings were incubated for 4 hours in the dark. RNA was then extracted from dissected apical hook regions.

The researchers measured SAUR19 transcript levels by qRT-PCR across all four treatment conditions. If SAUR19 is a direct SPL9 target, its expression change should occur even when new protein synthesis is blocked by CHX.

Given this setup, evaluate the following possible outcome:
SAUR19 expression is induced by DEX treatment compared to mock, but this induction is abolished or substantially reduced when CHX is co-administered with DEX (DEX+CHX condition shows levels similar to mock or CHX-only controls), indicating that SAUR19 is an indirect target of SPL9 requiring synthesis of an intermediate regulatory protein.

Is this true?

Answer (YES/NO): NO